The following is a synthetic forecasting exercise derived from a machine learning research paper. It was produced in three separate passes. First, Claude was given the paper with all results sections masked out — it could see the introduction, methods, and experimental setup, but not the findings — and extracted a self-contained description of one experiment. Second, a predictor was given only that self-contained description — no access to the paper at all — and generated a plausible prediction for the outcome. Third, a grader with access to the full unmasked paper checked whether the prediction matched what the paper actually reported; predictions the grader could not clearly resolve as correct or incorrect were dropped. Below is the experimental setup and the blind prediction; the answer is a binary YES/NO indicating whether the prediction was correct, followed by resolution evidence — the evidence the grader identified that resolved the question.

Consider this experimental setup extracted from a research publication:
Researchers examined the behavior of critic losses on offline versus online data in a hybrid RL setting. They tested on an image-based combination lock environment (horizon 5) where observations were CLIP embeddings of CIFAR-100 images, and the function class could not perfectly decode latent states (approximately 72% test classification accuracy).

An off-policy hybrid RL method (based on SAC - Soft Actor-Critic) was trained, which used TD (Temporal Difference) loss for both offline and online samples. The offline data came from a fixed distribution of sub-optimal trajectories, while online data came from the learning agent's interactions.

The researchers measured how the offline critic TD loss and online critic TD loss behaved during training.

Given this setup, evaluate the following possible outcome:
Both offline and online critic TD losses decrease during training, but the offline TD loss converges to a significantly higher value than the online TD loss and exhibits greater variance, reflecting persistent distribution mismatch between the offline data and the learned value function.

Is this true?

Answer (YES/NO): NO